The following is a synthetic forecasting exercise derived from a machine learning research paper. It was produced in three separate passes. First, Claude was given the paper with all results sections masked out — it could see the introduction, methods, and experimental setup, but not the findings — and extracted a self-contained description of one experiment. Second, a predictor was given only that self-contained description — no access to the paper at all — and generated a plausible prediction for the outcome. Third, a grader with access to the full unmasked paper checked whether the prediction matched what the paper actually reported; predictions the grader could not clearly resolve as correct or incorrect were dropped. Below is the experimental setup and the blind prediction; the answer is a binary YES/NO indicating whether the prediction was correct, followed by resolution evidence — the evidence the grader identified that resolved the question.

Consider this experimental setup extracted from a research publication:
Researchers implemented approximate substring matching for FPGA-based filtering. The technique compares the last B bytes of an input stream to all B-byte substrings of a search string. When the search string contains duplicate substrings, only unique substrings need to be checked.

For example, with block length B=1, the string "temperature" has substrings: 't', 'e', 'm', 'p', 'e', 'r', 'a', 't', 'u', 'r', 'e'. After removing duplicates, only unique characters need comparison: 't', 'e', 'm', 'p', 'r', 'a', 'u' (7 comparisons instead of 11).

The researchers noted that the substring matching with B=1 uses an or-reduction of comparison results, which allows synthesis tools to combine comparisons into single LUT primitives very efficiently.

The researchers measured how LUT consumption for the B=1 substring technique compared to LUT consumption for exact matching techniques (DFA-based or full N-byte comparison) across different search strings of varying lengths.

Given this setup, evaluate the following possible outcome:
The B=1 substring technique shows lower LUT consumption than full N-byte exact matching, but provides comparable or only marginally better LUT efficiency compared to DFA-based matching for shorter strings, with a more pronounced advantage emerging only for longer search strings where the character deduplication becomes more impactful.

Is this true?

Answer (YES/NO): NO